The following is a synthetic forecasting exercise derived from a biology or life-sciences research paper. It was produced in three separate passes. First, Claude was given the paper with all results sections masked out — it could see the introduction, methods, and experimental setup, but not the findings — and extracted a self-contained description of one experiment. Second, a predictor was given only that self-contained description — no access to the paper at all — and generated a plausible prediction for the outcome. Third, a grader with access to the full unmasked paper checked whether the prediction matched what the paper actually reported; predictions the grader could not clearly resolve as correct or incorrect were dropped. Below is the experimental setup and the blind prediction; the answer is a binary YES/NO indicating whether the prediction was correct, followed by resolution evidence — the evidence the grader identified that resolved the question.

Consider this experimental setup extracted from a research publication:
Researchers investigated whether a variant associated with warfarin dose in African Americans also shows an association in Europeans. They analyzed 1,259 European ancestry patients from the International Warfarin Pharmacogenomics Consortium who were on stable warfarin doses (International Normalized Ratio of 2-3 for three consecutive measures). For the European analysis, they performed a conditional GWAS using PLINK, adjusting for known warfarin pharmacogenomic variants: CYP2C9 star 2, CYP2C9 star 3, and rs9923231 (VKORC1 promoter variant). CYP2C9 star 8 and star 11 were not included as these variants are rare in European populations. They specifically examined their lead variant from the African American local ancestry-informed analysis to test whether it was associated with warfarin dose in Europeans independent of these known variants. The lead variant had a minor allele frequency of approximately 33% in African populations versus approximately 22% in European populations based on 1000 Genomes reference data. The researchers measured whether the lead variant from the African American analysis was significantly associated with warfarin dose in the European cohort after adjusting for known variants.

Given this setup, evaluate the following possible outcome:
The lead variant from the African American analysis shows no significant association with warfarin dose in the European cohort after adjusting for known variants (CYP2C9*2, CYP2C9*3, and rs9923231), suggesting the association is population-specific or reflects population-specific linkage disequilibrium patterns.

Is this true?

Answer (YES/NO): YES